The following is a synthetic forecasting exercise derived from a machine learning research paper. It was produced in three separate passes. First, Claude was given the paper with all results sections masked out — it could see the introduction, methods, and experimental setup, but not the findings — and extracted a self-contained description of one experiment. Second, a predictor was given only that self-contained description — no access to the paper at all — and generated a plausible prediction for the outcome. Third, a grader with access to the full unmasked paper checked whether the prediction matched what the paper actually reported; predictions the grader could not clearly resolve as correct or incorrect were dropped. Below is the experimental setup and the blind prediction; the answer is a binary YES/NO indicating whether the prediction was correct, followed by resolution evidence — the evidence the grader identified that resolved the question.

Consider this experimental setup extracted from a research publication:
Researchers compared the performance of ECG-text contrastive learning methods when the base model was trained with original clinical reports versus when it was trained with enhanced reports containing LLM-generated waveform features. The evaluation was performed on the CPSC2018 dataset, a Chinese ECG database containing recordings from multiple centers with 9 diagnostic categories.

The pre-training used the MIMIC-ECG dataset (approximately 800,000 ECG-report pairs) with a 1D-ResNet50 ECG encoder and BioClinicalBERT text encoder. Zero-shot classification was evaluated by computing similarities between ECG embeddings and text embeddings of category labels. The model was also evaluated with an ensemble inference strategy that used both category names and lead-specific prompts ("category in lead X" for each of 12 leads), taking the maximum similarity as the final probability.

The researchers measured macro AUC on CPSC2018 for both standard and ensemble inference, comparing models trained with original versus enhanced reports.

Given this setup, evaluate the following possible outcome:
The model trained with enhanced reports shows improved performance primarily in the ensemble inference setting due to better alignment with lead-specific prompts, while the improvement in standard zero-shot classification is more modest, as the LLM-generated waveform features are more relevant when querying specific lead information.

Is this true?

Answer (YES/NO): NO